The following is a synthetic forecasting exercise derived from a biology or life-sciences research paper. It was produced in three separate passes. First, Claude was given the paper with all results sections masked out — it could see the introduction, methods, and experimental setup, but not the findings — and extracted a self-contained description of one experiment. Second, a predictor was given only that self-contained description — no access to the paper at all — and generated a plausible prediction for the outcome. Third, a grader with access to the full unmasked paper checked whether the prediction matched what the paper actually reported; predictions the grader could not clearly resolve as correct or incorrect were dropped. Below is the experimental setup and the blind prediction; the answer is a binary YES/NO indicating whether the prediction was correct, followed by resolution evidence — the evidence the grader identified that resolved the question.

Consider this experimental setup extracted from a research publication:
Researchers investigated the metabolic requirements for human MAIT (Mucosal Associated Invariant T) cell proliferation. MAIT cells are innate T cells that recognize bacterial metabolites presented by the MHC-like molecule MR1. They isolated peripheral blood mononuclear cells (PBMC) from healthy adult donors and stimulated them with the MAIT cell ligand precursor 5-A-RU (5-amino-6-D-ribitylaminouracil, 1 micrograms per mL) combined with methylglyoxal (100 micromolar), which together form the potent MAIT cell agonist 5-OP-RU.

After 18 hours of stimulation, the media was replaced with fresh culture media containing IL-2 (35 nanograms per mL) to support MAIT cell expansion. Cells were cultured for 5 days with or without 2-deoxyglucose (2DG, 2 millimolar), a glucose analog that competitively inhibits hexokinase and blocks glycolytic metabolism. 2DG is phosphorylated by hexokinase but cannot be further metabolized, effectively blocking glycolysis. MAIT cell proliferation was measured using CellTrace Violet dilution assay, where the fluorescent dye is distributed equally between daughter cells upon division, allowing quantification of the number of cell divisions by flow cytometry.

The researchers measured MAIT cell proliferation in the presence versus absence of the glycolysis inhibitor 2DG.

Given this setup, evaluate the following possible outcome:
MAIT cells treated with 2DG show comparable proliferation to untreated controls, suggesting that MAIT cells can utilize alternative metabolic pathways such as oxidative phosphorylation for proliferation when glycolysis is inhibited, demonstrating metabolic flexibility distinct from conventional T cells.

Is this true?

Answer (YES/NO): NO